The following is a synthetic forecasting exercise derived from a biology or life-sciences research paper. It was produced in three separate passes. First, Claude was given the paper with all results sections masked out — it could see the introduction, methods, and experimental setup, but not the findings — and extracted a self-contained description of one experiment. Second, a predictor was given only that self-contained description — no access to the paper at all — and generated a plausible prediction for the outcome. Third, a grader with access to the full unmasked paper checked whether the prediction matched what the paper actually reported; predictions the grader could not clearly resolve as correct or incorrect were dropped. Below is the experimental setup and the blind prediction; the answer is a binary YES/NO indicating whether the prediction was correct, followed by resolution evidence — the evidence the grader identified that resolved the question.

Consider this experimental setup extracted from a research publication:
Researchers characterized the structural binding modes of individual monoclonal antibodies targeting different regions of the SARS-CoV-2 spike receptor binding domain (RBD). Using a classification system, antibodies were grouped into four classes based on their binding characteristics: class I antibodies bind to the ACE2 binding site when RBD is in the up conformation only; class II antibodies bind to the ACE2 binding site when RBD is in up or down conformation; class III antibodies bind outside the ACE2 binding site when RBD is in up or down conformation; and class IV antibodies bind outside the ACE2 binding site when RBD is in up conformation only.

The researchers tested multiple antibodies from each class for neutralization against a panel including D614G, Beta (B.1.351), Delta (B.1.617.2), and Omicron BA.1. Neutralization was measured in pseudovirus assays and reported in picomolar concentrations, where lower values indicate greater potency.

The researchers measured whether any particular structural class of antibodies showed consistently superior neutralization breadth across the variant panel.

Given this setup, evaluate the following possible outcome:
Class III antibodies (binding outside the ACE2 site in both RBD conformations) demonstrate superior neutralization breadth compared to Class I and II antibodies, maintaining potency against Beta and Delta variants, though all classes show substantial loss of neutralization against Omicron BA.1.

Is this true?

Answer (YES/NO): NO